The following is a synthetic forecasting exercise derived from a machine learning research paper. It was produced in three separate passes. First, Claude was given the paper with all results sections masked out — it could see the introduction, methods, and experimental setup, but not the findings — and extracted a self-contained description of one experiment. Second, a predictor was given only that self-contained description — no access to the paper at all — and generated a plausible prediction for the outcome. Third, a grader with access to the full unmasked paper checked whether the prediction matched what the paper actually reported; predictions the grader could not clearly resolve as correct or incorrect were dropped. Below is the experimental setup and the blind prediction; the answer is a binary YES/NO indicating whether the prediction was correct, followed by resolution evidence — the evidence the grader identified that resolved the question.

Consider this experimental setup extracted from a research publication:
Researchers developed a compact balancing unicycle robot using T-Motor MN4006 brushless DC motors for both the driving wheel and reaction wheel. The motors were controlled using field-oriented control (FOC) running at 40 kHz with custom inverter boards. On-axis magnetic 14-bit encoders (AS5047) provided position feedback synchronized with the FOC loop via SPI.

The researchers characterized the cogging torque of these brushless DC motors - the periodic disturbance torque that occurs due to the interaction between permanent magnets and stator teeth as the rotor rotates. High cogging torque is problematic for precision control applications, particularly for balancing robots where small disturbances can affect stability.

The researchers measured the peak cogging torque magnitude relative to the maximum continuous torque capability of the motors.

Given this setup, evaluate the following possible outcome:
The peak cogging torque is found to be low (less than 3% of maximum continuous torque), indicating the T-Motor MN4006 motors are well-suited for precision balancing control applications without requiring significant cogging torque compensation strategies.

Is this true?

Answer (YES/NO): NO